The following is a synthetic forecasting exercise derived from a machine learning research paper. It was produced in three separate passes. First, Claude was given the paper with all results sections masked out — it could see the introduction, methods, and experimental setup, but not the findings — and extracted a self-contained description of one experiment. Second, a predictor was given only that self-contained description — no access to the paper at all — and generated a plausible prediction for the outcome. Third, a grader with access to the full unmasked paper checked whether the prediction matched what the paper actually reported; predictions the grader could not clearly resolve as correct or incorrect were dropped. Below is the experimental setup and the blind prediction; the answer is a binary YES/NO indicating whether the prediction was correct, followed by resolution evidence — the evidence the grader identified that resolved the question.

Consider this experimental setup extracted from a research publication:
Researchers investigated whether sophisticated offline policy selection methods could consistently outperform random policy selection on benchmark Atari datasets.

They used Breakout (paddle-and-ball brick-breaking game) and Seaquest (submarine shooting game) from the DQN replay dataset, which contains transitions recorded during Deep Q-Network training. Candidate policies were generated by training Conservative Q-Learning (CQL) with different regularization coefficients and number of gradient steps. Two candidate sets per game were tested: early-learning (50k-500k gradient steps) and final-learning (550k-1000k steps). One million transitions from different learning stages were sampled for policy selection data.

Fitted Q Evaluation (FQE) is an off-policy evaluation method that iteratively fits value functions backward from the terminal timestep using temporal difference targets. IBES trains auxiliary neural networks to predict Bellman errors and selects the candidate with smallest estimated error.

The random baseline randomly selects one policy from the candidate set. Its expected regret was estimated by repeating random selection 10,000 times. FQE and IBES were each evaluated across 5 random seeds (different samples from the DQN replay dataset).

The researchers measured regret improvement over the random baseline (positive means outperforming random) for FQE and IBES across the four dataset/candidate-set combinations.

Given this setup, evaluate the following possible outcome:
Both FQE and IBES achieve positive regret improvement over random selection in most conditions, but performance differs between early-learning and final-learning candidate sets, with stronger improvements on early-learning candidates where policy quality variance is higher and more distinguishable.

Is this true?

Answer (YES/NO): NO